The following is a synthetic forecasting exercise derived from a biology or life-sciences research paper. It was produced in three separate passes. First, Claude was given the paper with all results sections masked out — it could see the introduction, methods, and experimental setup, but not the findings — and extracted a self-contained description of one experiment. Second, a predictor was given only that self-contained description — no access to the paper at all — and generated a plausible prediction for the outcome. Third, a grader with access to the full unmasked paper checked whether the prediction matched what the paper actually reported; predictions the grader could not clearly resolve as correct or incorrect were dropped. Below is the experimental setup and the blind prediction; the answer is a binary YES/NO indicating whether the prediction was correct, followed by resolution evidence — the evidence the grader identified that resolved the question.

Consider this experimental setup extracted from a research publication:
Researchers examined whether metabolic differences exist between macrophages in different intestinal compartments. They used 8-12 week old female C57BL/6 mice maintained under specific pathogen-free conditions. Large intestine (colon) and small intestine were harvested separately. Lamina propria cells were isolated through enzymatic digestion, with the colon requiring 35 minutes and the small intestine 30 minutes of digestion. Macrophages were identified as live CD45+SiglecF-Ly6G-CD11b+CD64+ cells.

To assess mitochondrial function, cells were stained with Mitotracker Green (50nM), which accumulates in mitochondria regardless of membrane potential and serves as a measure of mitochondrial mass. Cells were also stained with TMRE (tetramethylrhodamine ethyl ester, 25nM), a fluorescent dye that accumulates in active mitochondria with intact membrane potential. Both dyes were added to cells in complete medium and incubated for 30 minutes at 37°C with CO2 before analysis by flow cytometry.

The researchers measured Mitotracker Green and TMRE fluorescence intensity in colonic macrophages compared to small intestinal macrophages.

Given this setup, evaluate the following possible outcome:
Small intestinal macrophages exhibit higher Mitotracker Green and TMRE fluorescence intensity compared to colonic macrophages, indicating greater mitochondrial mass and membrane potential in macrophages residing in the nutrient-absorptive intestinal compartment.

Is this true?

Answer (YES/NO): NO